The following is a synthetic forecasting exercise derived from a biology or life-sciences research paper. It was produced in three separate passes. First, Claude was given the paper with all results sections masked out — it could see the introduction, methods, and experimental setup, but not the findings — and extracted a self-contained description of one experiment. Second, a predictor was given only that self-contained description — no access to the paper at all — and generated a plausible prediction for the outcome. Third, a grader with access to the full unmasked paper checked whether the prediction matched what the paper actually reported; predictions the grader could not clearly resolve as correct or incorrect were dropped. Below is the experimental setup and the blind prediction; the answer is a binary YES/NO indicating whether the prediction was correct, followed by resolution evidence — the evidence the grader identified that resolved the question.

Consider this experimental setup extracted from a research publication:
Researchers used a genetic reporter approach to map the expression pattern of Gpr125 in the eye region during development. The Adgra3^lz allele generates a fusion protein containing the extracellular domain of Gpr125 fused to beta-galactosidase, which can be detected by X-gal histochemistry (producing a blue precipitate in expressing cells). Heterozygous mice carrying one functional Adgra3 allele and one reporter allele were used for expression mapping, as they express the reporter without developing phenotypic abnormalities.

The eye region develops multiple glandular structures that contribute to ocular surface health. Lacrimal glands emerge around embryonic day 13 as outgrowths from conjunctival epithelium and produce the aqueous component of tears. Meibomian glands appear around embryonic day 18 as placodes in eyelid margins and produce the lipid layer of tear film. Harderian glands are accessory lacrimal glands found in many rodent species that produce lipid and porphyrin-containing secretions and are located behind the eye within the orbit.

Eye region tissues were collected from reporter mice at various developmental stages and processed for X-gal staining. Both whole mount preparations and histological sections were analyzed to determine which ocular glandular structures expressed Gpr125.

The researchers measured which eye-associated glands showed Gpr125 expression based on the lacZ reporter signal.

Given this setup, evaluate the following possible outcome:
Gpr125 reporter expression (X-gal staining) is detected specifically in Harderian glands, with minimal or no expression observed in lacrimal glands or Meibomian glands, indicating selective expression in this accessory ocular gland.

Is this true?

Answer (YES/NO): NO